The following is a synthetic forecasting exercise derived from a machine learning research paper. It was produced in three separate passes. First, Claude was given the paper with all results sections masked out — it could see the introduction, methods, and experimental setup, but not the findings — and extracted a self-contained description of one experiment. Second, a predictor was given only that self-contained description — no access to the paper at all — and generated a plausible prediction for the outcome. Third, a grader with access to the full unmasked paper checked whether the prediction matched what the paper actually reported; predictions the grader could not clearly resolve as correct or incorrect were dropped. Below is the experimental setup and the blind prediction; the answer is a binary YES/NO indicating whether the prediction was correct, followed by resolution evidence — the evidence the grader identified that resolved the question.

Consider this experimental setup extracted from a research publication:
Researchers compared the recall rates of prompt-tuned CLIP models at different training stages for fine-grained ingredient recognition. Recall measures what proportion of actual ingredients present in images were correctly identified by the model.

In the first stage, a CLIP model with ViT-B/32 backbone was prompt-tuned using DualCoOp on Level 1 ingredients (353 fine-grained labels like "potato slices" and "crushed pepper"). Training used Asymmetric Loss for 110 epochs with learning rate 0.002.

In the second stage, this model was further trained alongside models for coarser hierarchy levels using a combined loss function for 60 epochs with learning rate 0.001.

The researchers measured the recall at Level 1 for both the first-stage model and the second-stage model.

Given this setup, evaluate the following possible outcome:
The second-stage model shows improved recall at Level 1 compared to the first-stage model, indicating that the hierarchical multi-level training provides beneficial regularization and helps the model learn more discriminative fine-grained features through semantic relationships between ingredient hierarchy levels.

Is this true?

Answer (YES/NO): YES